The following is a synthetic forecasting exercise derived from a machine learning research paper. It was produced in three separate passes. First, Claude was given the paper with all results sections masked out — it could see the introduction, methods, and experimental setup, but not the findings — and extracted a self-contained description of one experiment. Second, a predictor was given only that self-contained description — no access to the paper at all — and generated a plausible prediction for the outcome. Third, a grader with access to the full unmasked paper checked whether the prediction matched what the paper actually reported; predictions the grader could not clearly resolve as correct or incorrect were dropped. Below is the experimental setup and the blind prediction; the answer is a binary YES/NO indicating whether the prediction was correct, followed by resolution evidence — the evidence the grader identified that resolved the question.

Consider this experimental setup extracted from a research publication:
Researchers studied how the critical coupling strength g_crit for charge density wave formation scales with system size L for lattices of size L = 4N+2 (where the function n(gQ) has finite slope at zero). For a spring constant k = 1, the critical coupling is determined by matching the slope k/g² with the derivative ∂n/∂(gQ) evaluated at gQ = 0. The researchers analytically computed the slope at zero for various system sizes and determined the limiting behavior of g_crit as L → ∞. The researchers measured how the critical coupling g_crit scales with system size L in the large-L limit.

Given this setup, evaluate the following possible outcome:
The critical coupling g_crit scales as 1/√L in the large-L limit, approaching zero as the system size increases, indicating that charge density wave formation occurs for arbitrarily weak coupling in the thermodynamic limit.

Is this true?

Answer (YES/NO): NO